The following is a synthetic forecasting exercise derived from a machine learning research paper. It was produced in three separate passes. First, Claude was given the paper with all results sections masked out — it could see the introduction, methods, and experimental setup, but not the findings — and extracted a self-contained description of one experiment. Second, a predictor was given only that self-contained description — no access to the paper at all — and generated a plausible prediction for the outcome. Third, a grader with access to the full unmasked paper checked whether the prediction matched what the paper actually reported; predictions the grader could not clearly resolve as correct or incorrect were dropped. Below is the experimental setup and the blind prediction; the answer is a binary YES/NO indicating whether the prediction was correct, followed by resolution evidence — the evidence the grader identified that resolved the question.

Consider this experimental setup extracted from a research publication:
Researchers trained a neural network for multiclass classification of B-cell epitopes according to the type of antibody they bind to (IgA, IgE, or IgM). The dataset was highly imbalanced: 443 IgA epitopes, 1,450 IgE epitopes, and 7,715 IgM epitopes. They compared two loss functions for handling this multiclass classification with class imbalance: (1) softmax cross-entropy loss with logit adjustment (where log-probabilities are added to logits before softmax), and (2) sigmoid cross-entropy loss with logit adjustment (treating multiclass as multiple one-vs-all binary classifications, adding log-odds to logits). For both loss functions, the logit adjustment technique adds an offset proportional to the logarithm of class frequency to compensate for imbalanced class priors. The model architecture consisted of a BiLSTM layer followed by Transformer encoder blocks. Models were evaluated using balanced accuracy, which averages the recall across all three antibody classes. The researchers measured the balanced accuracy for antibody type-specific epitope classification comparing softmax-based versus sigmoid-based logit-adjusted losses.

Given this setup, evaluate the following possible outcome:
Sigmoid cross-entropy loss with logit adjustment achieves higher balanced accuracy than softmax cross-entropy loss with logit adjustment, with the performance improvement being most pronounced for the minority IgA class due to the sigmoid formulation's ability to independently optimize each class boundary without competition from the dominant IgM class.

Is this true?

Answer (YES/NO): NO